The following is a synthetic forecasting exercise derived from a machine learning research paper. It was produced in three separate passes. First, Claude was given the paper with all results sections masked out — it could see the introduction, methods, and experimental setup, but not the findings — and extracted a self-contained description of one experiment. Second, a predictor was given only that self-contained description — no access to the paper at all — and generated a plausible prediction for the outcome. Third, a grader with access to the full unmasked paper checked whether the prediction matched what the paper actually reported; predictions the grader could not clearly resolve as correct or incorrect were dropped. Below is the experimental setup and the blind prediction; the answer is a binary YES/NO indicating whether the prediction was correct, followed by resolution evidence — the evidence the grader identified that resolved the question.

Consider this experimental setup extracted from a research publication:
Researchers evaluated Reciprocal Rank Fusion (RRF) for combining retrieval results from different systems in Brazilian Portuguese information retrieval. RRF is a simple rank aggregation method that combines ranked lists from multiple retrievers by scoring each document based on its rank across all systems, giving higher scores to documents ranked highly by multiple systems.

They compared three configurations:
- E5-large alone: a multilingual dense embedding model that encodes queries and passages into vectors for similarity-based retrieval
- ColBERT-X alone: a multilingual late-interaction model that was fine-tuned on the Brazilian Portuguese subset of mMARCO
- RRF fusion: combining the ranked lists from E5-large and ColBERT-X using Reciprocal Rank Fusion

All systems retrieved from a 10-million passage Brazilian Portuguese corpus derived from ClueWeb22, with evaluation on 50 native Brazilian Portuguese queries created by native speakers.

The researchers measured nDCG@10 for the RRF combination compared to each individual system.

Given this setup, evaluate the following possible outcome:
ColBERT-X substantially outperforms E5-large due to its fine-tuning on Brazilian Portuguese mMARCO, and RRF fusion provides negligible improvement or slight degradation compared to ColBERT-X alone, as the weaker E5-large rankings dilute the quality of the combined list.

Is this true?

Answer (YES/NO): NO